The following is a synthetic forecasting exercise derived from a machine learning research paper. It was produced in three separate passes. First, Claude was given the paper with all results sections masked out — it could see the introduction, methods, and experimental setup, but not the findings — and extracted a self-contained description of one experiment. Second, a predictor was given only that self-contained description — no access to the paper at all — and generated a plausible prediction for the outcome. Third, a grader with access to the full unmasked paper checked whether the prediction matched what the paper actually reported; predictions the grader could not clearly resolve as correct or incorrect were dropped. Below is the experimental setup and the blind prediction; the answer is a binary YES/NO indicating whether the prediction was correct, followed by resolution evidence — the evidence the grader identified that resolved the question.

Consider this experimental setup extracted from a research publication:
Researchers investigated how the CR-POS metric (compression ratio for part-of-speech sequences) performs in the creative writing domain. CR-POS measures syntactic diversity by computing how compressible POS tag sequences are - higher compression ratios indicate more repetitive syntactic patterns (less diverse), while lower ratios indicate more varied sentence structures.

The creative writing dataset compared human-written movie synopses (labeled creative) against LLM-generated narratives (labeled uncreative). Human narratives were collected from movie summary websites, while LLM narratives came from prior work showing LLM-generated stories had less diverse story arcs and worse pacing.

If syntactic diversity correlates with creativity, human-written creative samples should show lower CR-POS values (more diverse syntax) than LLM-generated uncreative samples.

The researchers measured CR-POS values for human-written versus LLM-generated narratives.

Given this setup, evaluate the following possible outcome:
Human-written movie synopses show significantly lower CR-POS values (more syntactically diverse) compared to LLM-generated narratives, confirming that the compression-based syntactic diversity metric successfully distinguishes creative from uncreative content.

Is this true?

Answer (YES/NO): YES